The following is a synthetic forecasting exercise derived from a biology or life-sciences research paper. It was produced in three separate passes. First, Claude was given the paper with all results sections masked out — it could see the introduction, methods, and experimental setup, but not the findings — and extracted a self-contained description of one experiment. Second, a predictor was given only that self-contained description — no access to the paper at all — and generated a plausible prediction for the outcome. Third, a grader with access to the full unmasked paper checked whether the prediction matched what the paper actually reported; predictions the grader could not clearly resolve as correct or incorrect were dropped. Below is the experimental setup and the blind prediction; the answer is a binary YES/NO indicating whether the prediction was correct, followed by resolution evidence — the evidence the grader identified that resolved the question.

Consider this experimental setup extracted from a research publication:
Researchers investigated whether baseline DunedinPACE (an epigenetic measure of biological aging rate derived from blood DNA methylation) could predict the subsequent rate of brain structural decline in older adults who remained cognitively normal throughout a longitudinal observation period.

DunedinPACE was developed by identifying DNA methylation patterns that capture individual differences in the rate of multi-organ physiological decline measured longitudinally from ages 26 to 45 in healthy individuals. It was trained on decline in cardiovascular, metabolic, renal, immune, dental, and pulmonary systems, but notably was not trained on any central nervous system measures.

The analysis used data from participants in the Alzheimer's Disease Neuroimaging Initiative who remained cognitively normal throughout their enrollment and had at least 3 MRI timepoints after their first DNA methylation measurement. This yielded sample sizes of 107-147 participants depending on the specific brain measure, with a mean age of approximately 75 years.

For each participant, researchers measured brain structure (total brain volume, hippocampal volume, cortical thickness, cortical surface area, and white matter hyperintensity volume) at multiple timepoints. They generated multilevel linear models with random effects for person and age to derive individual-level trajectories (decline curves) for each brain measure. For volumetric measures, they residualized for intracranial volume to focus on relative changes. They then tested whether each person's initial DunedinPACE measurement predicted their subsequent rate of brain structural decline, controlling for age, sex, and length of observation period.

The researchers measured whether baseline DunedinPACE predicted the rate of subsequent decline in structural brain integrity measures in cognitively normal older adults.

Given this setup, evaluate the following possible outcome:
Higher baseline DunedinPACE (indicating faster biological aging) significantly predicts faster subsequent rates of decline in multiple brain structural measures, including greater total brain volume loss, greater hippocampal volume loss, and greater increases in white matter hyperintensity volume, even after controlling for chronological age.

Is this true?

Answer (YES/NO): NO